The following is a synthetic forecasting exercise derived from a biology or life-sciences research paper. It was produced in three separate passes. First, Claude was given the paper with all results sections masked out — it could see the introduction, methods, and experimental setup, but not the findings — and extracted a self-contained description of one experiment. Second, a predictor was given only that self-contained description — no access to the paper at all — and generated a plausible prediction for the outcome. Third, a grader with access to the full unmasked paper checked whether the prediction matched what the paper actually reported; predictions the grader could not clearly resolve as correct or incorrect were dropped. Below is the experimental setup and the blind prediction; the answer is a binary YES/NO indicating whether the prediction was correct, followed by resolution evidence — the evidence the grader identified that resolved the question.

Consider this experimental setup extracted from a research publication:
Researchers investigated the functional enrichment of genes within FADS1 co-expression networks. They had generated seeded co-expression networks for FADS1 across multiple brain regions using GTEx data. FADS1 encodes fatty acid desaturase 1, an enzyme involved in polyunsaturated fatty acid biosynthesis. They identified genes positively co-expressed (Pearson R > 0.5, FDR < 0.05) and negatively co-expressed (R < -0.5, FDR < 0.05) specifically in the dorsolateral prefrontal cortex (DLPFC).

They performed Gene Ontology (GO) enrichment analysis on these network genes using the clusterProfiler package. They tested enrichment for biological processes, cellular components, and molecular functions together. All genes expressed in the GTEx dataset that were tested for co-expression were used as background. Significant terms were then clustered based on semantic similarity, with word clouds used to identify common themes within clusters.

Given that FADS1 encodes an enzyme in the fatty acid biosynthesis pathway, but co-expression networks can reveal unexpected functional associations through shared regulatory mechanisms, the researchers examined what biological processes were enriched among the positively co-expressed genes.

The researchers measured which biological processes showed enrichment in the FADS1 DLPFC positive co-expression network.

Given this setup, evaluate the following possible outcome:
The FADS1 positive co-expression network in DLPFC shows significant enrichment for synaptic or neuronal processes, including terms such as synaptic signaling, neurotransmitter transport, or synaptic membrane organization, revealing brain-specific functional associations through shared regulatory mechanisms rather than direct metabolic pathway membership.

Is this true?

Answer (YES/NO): NO